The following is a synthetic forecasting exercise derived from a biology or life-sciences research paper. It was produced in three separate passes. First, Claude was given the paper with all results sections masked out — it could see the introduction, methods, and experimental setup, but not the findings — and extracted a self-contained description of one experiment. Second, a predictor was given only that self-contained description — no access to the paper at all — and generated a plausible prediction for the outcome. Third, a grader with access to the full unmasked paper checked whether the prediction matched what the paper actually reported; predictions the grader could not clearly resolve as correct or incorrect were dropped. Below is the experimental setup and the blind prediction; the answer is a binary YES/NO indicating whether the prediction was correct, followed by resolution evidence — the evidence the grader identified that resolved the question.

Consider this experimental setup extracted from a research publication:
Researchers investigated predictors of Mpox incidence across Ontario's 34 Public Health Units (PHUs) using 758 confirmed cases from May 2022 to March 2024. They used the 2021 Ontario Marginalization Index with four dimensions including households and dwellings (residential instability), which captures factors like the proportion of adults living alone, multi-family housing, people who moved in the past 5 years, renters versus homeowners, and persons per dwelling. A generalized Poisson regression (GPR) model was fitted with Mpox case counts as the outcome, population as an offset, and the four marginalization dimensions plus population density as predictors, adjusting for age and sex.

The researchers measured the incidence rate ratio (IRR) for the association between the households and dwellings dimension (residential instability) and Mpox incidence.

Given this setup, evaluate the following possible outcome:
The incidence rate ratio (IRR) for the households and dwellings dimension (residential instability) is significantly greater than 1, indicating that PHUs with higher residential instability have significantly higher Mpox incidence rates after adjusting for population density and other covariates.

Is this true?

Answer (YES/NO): YES